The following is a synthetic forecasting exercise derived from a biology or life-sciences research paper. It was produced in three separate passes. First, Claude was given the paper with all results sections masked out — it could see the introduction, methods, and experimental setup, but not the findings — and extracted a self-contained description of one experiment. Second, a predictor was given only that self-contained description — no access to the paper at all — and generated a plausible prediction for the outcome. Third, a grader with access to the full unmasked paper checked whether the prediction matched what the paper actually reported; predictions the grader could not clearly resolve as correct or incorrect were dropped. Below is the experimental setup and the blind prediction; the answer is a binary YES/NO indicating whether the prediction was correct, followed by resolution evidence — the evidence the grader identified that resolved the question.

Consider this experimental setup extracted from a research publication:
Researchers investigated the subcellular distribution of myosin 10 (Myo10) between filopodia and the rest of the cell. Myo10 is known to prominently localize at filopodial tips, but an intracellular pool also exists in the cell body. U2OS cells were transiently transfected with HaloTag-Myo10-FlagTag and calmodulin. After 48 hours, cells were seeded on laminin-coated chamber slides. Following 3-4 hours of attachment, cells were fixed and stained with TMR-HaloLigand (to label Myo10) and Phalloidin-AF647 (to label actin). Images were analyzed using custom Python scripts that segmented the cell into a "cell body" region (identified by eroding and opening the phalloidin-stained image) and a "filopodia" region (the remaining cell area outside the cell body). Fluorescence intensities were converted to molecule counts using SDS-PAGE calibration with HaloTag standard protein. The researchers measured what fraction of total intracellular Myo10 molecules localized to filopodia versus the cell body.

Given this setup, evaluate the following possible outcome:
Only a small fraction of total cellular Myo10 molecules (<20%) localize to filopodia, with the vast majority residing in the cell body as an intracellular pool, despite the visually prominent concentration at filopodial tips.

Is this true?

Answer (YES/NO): YES